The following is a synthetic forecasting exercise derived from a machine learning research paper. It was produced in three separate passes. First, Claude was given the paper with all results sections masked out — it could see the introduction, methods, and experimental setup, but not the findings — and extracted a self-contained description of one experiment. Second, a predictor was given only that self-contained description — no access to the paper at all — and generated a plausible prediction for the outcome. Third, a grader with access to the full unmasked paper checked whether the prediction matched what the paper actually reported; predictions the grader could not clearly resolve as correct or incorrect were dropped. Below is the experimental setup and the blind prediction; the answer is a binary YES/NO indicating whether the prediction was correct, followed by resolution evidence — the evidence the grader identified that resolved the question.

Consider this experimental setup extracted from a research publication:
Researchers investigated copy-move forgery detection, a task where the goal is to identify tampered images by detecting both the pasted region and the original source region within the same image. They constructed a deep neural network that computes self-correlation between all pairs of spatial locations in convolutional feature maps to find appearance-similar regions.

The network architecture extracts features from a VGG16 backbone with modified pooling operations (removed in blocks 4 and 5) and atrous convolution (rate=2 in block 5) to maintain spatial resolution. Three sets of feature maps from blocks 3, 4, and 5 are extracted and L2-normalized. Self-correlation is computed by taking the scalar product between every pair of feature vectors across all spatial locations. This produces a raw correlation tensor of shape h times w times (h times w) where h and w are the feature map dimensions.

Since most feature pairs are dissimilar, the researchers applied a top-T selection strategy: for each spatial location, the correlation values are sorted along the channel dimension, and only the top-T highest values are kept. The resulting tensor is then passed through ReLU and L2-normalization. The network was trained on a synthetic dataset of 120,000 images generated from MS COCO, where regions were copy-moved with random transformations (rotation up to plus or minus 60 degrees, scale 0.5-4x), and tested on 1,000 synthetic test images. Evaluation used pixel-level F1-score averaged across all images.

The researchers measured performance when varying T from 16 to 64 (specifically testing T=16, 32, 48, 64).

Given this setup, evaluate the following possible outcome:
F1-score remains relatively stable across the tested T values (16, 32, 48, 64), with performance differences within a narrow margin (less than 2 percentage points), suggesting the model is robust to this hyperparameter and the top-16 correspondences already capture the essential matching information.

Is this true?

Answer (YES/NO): YES